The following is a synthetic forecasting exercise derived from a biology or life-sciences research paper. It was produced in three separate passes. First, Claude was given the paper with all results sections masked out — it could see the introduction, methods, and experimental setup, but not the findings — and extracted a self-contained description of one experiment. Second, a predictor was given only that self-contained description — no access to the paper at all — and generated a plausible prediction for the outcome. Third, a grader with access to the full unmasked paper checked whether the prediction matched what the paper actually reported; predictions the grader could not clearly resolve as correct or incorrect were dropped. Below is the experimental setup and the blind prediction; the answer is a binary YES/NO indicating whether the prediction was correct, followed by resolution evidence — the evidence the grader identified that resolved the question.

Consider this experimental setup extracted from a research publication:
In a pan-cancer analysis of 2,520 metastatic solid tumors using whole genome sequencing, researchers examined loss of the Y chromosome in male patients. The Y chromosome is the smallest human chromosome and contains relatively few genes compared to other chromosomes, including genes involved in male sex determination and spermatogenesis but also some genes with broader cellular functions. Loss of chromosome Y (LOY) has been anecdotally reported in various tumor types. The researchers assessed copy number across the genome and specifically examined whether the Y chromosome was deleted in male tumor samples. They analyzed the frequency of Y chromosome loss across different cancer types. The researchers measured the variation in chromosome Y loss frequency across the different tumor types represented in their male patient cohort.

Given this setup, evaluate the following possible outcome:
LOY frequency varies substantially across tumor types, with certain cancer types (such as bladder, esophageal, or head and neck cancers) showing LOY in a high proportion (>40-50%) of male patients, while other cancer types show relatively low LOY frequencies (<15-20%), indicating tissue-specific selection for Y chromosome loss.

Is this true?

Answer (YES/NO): YES